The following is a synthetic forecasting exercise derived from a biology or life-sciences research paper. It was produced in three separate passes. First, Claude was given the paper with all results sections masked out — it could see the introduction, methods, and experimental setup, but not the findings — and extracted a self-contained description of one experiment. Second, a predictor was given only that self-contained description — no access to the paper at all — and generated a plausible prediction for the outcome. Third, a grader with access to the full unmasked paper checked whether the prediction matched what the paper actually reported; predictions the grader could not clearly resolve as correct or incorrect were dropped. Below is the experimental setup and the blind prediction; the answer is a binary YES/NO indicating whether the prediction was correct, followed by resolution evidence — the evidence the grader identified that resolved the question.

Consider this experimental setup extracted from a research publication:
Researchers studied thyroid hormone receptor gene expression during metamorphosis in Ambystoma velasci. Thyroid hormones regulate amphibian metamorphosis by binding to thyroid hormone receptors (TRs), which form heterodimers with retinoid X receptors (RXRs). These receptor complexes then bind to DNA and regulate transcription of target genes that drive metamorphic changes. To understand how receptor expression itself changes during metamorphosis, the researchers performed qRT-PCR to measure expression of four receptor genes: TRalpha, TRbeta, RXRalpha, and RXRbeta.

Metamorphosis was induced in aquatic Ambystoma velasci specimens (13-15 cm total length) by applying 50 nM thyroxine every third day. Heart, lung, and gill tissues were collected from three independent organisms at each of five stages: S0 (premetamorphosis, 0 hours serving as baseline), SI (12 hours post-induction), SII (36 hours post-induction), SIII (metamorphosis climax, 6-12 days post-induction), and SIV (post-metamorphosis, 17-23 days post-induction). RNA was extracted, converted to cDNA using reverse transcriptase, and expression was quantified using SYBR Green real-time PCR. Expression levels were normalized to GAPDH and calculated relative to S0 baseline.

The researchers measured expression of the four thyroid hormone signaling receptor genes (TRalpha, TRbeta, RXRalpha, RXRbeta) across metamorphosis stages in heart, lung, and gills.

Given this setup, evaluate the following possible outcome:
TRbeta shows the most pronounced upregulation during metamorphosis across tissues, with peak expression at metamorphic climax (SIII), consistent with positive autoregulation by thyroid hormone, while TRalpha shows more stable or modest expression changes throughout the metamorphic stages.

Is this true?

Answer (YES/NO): NO